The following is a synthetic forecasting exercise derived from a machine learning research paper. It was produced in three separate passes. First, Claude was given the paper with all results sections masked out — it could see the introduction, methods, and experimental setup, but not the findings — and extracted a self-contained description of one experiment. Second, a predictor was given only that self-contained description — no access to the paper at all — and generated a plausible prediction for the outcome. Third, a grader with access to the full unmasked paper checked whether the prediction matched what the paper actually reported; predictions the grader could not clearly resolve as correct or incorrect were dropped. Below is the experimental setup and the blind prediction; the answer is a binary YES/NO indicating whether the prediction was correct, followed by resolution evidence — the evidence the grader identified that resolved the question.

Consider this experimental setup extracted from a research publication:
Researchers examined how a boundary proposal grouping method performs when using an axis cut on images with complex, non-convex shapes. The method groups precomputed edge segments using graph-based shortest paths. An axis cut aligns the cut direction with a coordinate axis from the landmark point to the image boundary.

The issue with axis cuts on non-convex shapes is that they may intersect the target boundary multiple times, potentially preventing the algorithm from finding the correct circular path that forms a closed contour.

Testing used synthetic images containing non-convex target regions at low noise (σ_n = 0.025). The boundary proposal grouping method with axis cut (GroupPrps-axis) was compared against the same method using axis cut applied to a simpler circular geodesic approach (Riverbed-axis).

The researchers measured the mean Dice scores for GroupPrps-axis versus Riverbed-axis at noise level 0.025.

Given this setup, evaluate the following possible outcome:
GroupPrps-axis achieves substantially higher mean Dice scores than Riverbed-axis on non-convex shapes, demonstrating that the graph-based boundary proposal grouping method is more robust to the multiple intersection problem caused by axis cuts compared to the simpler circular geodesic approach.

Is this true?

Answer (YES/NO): NO